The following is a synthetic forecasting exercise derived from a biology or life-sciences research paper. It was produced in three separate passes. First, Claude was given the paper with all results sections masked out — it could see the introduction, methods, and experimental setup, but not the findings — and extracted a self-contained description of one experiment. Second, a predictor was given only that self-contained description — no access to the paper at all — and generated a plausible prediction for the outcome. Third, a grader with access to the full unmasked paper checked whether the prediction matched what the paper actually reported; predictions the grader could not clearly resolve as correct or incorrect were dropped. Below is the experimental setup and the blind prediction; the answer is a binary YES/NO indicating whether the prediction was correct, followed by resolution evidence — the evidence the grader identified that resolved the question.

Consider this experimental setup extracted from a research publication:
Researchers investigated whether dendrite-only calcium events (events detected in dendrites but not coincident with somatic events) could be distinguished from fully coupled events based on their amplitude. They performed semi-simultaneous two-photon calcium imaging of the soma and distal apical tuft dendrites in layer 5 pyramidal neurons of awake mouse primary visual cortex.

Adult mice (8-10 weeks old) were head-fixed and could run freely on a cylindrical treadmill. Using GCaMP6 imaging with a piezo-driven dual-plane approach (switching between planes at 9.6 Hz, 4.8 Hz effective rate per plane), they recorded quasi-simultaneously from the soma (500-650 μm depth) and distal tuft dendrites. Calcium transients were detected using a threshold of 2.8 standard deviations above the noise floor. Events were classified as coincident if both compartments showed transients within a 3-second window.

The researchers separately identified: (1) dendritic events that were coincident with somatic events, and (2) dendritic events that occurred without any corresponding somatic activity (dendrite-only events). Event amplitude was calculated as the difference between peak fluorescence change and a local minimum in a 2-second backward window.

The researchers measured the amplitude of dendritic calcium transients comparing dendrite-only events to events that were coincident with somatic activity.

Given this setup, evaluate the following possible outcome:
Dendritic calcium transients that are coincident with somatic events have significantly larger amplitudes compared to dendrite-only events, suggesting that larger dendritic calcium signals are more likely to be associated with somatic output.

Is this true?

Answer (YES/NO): YES